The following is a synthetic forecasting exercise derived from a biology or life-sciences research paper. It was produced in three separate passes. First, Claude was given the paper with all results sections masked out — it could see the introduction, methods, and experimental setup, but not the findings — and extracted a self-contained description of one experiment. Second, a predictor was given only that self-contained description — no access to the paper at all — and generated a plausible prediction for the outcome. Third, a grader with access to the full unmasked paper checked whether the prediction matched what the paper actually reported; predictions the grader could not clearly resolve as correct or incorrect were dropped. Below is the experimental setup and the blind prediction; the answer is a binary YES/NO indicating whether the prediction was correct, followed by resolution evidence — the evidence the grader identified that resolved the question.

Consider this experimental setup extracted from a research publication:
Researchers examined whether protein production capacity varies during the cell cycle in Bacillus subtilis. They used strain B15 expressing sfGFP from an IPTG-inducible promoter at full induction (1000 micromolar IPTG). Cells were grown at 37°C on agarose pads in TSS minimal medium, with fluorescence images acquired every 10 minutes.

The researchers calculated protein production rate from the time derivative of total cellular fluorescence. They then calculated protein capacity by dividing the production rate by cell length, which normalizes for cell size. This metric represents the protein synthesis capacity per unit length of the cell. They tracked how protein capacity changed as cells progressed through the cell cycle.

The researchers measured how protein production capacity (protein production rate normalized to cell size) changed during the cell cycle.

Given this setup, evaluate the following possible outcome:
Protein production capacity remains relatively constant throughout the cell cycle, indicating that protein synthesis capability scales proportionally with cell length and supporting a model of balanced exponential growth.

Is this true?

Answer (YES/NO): NO